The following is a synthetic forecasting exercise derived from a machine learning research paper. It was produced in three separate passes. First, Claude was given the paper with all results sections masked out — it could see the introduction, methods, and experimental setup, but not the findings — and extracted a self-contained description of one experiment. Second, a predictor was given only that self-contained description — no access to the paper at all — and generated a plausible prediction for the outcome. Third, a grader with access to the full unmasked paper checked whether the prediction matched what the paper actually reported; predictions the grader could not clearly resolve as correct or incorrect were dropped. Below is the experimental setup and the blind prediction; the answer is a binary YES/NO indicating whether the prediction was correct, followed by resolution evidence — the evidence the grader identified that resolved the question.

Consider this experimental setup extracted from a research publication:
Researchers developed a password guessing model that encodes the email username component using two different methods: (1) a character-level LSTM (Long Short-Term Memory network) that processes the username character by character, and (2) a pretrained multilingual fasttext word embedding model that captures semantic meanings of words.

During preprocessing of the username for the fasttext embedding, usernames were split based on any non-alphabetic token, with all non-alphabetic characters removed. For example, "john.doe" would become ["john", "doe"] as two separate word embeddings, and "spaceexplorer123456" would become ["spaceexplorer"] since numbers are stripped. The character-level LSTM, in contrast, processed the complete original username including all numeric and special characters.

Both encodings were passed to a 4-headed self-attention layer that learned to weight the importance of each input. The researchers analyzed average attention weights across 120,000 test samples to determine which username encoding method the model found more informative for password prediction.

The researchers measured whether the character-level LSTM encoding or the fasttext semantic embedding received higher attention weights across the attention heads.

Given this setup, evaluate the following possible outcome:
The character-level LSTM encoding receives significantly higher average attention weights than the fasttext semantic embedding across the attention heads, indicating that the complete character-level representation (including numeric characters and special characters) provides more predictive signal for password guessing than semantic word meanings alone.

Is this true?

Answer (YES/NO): NO